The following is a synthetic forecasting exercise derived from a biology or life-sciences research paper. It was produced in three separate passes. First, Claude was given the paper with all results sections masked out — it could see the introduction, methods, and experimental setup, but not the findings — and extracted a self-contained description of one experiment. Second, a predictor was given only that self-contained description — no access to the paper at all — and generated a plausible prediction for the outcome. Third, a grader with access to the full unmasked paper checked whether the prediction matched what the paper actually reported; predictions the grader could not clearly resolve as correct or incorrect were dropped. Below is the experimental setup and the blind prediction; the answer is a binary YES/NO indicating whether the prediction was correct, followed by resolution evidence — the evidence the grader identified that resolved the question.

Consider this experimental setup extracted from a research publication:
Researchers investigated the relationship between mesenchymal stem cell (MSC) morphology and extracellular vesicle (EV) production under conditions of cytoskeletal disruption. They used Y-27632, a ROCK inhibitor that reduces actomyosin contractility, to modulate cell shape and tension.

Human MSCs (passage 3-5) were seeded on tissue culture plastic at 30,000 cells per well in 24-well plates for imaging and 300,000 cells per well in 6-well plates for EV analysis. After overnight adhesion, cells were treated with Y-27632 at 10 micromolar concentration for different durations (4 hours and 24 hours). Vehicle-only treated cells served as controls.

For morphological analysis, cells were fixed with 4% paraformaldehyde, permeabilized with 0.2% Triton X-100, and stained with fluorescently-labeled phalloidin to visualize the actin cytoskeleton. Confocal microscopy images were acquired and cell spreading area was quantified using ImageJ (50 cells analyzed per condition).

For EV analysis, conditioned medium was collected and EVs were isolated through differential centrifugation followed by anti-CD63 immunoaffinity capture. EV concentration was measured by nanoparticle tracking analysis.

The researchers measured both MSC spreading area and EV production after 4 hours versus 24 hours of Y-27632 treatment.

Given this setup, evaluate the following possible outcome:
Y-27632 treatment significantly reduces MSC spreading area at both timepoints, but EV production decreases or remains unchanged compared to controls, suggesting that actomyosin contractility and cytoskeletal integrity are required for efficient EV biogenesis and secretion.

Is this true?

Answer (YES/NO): NO